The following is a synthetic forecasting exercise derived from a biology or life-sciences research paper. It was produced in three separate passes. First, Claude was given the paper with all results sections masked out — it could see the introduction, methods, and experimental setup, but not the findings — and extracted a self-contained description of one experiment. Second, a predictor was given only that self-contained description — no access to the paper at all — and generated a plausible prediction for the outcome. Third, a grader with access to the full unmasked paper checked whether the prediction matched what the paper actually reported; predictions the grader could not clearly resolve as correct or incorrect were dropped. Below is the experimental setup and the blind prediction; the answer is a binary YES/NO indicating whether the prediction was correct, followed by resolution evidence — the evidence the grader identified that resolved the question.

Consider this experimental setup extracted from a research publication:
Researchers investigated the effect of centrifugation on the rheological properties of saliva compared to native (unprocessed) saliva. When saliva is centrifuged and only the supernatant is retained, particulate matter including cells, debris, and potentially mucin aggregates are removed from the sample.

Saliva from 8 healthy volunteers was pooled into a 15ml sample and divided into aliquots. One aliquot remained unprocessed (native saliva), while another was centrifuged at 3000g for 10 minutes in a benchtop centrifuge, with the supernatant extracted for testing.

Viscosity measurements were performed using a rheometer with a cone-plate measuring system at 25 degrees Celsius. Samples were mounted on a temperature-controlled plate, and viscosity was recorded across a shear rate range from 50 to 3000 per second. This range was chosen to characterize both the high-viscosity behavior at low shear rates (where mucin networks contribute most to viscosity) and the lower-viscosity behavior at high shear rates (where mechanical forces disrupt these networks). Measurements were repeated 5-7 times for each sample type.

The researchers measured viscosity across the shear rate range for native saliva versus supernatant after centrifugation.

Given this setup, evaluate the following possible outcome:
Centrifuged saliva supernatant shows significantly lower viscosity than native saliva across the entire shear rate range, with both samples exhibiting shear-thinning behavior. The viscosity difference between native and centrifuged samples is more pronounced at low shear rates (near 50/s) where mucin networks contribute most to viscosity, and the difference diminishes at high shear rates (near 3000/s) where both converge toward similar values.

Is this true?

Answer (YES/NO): NO